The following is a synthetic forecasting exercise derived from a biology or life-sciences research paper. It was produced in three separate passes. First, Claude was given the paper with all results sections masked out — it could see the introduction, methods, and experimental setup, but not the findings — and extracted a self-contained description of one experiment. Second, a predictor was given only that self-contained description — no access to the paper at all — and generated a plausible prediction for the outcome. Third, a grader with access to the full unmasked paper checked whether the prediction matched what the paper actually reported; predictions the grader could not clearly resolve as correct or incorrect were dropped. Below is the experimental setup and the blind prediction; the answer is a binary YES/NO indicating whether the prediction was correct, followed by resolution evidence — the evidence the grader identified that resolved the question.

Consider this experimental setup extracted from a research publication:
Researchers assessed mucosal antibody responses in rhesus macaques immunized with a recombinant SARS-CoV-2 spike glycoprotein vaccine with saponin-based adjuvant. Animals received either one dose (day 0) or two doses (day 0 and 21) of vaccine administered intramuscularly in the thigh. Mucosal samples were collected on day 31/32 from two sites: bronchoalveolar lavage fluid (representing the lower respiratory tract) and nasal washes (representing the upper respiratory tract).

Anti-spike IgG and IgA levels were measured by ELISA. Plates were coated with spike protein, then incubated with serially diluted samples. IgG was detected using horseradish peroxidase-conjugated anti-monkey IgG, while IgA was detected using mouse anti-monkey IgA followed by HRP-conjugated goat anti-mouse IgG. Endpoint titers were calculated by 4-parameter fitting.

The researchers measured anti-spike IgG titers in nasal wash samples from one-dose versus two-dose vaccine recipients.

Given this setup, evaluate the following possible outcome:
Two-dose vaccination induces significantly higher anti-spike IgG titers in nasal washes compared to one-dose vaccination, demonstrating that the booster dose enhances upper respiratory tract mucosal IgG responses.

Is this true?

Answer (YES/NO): YES